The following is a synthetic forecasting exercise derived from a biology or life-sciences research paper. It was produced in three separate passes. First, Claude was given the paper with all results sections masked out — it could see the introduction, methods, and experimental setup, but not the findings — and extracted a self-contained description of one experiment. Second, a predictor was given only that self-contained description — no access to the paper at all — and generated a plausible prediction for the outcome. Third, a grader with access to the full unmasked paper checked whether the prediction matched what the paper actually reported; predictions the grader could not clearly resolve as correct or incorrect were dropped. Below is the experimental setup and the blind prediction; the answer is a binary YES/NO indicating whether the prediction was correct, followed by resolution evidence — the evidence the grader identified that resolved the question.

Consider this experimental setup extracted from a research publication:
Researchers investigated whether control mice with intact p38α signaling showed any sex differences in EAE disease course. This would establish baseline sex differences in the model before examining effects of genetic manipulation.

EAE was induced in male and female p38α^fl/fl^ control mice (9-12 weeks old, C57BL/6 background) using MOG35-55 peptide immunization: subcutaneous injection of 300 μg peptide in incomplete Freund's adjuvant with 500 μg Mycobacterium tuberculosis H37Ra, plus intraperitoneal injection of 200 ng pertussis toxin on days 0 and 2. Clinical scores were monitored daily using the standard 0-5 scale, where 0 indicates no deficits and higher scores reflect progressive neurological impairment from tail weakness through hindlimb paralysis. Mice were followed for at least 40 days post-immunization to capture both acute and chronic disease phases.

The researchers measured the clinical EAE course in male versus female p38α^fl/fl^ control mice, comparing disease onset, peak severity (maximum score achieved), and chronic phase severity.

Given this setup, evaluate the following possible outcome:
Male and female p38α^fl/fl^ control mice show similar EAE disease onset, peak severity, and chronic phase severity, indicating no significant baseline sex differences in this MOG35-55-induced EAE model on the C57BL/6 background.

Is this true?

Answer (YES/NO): YES